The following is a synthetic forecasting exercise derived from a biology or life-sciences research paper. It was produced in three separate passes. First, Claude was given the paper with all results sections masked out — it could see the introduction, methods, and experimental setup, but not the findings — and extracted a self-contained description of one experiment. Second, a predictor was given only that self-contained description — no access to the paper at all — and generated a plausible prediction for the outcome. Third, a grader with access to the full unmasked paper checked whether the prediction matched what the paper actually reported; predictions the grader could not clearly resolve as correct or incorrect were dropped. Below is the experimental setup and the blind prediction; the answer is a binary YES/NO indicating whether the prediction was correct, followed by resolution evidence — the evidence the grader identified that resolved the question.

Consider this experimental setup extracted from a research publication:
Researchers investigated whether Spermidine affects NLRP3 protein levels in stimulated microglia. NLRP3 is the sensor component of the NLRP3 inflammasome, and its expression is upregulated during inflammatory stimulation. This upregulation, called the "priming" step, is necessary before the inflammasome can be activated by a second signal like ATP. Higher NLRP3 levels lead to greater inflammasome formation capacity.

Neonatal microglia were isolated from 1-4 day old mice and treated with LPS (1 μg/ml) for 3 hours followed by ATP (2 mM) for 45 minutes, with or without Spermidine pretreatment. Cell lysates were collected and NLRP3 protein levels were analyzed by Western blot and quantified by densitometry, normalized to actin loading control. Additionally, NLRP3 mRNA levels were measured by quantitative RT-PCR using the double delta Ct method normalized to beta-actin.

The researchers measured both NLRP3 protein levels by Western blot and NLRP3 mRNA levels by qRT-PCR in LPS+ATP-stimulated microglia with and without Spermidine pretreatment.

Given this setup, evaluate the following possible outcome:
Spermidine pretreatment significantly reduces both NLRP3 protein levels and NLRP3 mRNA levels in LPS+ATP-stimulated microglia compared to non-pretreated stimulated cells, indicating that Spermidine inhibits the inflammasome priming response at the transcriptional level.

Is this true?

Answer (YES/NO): NO